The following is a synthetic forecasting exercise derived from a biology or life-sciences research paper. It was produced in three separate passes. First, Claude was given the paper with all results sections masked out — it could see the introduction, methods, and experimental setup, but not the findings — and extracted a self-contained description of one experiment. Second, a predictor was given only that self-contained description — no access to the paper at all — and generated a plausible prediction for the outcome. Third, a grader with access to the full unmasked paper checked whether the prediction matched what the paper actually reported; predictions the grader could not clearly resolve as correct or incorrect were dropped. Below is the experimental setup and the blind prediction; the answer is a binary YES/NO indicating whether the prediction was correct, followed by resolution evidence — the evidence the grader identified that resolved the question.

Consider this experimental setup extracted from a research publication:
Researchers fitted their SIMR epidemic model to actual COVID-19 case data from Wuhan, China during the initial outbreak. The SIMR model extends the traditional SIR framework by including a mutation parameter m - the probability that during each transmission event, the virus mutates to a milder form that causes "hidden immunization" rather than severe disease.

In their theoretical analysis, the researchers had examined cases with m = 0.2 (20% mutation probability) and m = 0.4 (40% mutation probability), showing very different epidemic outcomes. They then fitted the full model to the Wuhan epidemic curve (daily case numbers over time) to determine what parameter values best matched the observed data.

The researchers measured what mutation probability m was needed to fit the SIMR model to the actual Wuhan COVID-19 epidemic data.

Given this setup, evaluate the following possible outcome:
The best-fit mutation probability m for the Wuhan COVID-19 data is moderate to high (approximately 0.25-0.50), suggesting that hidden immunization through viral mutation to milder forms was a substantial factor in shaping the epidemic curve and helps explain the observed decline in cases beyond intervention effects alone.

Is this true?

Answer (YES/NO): YES